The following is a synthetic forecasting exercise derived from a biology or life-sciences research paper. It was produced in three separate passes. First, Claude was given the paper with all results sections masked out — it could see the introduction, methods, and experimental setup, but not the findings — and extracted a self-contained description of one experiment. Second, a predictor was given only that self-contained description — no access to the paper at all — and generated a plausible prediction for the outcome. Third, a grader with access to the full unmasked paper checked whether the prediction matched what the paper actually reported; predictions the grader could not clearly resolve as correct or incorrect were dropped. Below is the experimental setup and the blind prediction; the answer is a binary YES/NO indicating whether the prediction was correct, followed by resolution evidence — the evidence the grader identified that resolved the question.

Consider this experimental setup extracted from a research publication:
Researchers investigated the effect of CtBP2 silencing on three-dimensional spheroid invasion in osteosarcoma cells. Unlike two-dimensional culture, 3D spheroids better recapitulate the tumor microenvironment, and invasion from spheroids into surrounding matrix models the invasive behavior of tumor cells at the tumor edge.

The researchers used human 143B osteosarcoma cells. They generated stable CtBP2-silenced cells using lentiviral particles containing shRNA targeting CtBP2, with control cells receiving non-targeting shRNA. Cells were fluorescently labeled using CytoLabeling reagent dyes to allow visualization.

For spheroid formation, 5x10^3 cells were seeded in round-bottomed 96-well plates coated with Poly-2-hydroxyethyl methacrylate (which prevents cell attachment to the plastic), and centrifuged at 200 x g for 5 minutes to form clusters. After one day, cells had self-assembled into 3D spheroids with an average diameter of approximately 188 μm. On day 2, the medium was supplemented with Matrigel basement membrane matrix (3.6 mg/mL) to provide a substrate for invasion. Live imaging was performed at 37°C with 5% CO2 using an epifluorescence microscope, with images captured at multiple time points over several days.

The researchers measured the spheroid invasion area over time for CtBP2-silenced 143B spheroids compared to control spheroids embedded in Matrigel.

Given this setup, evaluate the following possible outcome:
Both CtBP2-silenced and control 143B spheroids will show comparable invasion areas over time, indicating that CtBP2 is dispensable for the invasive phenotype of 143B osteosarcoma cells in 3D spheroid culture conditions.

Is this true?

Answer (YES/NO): NO